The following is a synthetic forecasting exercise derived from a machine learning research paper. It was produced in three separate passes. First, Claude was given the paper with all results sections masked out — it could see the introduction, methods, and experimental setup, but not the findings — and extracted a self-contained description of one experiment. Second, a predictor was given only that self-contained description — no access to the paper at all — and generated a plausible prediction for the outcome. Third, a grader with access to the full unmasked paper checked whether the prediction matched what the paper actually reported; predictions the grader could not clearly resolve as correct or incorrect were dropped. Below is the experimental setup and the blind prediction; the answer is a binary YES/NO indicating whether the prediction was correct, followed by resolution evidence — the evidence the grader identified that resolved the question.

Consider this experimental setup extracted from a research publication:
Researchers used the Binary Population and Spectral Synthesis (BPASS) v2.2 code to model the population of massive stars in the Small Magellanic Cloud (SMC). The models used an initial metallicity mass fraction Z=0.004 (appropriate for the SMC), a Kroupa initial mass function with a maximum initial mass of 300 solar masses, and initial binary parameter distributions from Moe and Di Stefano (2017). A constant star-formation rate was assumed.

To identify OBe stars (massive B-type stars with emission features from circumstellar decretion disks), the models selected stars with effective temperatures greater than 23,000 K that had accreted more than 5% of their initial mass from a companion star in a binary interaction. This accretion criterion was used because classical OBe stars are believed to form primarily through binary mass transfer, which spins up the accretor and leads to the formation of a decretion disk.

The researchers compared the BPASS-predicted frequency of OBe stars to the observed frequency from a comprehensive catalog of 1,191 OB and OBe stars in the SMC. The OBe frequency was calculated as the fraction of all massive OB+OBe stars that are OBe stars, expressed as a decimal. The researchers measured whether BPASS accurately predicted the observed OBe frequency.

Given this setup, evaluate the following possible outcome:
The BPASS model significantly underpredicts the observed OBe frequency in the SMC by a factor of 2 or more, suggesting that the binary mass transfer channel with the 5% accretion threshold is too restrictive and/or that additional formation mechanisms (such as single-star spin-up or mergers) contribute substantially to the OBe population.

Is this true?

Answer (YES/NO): YES